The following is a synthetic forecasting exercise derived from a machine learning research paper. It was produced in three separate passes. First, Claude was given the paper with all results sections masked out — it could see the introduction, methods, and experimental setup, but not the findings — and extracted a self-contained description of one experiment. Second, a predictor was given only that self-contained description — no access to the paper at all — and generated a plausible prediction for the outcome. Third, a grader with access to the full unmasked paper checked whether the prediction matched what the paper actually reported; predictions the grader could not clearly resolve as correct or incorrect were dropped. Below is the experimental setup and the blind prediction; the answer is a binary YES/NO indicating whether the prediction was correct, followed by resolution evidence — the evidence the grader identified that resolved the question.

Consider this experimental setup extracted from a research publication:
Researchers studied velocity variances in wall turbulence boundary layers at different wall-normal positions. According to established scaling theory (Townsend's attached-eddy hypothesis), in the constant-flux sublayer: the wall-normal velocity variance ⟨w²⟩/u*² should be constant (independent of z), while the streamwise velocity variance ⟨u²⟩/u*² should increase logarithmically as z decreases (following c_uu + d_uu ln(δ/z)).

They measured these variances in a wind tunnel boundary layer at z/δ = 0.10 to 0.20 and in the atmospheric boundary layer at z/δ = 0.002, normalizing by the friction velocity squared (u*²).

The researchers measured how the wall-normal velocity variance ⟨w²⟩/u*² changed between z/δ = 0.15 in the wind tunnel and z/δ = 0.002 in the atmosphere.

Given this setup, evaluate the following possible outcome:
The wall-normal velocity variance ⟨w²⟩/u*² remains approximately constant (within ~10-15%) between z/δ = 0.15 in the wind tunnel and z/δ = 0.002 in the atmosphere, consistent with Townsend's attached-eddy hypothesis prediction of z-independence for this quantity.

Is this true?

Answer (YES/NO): YES